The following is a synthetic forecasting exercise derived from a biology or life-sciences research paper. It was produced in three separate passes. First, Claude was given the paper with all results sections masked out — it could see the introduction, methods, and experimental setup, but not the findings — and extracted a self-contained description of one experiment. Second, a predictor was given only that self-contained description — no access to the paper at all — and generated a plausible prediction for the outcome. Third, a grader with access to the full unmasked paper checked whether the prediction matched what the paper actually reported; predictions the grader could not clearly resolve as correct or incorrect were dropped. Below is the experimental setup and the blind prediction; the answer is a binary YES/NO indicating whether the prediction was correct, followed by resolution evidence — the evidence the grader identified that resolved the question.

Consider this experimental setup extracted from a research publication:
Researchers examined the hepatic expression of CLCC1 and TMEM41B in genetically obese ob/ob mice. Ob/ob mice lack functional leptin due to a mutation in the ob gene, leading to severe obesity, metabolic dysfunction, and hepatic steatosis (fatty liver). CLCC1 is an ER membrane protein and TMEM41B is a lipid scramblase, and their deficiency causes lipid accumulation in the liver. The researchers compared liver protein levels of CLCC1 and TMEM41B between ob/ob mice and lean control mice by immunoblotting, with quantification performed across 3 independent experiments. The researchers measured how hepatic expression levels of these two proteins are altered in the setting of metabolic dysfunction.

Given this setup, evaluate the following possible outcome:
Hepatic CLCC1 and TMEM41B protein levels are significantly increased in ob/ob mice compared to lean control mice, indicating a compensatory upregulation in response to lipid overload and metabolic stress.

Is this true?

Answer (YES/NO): NO